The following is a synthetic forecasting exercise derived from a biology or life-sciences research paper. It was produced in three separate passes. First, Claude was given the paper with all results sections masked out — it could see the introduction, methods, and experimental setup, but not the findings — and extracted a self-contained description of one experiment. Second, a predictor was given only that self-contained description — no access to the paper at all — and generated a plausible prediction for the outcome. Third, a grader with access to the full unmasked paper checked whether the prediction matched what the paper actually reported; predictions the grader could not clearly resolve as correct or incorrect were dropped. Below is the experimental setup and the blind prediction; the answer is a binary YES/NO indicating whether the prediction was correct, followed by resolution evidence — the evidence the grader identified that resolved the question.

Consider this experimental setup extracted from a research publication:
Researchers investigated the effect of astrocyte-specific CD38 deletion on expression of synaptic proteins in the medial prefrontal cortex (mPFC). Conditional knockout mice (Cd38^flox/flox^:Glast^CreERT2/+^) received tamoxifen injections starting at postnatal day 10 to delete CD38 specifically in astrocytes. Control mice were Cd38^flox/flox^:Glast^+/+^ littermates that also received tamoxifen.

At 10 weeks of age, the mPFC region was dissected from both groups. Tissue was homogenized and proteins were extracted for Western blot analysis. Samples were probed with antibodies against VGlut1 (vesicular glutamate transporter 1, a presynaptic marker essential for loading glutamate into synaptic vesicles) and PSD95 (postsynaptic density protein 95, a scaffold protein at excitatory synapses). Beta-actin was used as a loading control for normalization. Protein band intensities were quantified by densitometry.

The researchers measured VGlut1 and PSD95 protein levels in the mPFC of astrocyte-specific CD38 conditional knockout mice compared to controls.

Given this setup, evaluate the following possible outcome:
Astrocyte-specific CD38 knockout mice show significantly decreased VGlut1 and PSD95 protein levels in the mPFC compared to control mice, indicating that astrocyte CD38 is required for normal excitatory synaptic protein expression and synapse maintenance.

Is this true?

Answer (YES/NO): NO